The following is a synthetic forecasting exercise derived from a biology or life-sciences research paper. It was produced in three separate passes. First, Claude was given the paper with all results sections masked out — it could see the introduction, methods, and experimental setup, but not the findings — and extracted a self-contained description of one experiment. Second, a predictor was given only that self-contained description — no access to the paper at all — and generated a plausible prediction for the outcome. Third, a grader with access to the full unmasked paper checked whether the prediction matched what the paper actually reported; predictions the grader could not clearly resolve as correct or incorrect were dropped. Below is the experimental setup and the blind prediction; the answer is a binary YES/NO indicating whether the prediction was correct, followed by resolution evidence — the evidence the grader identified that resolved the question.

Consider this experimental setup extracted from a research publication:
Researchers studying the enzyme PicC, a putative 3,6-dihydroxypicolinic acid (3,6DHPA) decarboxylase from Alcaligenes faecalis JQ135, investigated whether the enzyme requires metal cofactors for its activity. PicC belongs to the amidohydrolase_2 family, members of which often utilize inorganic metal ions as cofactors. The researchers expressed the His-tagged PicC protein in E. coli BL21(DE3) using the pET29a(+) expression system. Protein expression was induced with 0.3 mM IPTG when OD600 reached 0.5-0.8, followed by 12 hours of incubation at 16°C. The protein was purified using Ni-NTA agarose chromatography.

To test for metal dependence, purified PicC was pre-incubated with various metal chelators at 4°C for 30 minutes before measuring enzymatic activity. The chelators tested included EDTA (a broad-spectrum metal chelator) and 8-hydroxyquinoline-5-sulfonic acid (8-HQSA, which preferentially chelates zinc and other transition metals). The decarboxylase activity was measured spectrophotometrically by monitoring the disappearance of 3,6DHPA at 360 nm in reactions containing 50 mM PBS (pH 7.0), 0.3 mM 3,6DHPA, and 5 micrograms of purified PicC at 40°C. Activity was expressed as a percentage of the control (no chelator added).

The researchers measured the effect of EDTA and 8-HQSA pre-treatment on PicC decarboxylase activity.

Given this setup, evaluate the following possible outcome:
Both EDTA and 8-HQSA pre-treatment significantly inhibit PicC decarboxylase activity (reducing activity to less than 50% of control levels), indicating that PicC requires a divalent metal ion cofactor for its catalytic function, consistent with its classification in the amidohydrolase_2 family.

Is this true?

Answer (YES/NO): NO